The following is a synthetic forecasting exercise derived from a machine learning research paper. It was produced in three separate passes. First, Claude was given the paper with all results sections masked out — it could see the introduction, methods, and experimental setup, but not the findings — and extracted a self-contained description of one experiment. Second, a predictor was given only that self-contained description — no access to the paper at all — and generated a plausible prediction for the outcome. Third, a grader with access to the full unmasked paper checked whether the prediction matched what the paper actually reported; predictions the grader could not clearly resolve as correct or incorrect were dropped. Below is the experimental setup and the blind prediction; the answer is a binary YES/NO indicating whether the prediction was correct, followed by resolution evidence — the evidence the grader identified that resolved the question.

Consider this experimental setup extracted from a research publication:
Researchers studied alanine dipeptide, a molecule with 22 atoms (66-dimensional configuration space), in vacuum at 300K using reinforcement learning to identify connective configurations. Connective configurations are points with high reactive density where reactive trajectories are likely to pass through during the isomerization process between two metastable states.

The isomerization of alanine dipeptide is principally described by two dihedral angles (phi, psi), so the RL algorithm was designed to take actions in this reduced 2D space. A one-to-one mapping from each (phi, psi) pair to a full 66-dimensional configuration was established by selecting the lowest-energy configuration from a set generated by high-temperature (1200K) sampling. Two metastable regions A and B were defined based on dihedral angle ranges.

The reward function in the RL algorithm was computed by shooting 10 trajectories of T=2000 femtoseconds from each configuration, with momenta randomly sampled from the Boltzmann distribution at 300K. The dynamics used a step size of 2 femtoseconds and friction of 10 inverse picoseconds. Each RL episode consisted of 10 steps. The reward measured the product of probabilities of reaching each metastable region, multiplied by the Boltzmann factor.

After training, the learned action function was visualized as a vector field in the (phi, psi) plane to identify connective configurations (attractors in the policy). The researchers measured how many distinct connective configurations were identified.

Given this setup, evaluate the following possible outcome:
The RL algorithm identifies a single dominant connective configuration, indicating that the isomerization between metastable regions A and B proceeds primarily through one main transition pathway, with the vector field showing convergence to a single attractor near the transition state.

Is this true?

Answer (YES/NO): NO